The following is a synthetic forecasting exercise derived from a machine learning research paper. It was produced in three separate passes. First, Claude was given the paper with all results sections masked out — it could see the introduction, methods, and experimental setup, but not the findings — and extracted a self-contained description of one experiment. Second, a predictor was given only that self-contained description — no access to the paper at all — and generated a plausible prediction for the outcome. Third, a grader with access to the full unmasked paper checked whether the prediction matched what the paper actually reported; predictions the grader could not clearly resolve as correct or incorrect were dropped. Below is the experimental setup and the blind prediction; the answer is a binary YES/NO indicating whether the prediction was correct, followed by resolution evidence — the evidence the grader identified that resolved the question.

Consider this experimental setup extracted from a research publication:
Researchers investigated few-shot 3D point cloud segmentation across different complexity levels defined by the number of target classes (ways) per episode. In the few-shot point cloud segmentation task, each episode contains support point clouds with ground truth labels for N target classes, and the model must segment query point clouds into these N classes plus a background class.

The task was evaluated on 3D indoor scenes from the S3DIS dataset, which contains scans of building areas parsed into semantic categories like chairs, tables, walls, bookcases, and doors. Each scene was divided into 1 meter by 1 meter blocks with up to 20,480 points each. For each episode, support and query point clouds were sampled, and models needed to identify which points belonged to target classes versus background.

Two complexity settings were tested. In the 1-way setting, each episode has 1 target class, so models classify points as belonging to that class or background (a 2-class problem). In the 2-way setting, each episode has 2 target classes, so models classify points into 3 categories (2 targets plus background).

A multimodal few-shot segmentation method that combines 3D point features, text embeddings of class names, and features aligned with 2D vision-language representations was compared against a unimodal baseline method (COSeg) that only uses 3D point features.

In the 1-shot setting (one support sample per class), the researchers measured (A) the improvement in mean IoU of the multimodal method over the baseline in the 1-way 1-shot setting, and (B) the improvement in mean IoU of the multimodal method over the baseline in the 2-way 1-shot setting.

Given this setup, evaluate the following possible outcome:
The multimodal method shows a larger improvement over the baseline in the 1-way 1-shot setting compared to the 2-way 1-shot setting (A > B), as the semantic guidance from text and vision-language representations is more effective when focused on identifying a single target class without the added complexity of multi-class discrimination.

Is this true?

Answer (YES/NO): NO